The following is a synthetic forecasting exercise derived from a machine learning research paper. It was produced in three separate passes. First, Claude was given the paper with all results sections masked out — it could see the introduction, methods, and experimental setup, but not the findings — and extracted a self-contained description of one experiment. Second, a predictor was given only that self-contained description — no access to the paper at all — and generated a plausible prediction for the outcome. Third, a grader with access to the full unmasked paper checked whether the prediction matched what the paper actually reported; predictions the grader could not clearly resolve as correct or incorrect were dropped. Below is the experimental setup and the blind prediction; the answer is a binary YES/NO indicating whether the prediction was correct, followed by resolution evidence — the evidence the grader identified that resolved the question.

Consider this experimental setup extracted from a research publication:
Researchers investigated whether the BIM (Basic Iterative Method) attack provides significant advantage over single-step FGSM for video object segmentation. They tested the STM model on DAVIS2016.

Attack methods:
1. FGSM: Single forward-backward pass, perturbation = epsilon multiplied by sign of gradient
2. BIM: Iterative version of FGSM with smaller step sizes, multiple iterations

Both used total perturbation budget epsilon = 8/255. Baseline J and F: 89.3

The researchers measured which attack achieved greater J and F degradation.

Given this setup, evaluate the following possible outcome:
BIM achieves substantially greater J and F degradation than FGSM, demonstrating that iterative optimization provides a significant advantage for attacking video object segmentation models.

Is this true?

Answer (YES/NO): NO